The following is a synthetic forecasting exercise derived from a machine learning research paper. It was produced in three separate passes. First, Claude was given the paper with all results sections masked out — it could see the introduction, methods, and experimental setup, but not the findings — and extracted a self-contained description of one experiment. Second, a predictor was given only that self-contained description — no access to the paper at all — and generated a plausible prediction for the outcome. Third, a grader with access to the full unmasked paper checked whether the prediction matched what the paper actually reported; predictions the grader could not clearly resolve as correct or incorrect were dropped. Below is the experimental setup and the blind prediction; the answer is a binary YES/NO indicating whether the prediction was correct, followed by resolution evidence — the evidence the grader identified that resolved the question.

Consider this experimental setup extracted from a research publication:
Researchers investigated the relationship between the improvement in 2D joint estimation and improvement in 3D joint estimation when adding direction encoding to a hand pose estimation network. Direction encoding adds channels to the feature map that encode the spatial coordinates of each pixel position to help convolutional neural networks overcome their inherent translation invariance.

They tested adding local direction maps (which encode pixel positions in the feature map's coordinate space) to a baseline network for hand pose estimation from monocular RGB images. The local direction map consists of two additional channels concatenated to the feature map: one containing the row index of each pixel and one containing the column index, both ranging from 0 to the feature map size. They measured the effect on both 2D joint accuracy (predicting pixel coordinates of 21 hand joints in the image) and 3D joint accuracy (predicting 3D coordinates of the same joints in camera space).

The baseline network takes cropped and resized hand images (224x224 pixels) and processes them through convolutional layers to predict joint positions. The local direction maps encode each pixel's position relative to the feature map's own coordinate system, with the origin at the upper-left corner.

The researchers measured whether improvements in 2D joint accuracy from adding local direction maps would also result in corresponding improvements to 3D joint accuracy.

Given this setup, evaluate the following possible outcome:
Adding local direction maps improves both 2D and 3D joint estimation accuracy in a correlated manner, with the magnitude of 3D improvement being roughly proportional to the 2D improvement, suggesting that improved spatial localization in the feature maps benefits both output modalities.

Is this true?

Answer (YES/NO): NO